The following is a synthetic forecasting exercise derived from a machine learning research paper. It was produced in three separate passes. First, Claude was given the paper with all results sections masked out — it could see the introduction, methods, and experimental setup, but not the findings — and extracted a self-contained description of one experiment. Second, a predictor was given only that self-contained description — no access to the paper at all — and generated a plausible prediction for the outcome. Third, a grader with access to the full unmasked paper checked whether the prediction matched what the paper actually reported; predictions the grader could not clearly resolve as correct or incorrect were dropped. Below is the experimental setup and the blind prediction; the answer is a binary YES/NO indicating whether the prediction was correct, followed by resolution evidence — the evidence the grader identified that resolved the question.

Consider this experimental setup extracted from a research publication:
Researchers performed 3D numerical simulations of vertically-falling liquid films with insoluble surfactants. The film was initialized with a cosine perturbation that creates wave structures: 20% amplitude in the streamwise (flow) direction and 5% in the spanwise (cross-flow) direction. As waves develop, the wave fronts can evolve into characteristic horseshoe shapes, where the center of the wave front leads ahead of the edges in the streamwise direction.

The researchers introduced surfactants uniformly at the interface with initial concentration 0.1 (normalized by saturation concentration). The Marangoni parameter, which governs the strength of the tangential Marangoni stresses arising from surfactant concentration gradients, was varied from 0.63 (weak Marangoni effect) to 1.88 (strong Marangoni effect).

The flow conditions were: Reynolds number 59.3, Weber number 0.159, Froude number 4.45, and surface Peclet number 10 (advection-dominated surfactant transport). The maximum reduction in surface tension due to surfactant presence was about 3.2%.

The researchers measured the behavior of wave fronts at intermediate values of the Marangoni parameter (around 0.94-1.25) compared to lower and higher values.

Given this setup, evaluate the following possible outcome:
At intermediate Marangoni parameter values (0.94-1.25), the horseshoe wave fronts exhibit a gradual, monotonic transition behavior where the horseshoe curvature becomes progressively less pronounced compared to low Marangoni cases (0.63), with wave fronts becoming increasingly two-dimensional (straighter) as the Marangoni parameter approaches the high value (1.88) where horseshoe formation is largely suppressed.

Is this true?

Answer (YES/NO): NO